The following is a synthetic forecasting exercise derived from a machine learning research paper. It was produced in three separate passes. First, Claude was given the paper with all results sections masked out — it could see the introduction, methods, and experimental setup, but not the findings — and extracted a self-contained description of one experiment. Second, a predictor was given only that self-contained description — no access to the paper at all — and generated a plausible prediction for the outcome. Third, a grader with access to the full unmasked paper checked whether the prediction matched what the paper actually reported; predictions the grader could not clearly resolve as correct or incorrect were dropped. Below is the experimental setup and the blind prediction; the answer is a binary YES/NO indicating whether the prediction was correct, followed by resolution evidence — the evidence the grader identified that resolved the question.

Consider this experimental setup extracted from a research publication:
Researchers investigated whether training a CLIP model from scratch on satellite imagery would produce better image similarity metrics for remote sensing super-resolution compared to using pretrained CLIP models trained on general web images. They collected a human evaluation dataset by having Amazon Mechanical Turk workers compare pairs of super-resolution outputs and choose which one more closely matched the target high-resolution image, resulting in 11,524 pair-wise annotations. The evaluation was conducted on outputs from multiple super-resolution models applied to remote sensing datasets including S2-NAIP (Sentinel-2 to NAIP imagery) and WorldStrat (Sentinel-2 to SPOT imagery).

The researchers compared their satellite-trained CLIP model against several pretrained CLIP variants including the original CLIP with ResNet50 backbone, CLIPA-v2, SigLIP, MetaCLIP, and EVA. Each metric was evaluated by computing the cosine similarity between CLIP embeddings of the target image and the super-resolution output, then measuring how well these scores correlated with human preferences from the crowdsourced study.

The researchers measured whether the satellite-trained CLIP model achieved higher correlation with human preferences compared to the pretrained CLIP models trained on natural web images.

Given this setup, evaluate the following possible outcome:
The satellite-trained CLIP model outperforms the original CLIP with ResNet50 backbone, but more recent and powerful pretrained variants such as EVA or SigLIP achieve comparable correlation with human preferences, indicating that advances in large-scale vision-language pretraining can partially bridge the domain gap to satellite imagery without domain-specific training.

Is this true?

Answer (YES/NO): NO